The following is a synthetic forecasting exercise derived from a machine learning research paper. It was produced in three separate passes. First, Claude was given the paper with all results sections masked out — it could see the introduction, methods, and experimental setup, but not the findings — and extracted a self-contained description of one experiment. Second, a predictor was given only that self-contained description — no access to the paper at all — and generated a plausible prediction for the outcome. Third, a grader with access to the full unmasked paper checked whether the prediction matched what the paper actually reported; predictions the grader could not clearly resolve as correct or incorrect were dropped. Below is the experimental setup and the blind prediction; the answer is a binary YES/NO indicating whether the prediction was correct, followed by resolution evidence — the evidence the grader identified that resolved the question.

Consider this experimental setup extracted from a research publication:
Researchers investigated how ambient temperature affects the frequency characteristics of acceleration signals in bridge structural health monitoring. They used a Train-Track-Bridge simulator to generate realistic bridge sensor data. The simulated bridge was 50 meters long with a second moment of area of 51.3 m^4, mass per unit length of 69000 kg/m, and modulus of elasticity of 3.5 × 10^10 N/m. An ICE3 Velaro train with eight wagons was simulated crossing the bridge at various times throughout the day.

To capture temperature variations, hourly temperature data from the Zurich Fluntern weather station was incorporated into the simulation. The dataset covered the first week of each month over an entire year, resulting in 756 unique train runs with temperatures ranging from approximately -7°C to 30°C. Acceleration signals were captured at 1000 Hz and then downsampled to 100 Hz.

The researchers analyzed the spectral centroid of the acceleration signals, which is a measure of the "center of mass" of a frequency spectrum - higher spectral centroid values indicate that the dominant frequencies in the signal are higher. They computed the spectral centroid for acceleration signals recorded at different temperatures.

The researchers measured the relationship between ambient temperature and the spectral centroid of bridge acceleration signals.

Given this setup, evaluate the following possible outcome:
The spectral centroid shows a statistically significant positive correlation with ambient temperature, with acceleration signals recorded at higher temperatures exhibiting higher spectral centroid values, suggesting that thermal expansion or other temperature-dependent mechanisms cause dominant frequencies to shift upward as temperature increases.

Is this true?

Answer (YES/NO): YES